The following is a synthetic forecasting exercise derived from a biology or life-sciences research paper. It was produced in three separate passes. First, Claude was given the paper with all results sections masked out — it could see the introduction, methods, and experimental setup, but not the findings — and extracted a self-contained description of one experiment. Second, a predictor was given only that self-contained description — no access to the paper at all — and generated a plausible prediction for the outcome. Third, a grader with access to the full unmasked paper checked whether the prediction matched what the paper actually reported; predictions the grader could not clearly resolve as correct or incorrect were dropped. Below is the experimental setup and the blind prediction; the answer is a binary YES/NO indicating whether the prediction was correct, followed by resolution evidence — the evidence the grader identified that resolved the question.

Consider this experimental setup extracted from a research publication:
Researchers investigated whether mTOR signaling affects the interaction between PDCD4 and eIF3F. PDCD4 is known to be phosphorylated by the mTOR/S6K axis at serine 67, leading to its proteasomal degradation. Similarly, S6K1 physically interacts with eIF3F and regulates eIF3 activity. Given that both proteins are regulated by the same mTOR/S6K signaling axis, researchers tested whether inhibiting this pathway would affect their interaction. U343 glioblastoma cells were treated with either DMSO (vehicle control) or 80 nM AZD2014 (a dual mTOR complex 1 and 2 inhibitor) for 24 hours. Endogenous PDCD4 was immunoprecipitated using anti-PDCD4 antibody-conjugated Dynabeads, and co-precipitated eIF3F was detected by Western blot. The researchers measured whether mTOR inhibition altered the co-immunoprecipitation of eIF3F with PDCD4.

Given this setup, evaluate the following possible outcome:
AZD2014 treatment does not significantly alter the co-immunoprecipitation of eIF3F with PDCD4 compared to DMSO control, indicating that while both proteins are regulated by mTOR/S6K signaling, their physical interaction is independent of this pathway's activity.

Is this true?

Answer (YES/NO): YES